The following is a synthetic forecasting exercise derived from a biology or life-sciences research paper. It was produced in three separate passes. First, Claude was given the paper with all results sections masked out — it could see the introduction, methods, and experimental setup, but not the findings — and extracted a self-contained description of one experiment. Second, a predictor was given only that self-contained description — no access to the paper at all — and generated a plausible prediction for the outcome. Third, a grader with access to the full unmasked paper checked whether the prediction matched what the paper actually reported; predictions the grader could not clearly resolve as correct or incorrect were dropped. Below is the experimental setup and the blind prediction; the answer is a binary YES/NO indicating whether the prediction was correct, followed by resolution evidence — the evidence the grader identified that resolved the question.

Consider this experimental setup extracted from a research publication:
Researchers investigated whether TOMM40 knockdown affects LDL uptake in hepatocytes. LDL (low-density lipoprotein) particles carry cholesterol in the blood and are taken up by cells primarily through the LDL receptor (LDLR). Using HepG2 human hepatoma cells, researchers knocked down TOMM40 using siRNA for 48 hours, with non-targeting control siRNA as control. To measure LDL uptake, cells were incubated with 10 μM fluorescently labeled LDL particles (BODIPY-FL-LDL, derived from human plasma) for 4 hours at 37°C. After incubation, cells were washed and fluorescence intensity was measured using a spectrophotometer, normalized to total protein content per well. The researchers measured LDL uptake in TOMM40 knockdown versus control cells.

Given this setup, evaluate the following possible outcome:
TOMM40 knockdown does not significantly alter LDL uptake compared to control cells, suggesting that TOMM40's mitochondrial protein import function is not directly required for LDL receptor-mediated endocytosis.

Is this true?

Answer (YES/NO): NO